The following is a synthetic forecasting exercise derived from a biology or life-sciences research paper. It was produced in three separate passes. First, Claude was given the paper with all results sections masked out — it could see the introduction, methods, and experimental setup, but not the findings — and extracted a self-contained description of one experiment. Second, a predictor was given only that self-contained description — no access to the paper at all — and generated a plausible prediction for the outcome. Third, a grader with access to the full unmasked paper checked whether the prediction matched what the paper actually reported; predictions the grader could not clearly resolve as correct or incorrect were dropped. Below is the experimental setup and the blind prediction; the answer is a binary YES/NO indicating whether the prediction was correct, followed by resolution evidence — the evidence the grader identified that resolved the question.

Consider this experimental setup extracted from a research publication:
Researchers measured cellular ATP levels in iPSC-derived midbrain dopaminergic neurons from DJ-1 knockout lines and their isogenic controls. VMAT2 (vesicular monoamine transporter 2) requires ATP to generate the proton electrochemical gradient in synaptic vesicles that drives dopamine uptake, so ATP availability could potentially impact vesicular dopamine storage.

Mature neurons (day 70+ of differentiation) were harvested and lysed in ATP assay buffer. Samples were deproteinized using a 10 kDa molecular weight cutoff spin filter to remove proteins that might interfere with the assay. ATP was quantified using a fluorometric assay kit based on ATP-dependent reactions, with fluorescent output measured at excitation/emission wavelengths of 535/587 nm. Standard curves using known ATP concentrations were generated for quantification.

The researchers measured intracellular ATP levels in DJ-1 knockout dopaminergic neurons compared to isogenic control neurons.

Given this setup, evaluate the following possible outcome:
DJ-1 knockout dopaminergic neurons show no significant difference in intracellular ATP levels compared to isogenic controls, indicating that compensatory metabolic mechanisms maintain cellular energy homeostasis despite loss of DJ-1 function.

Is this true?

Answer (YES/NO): NO